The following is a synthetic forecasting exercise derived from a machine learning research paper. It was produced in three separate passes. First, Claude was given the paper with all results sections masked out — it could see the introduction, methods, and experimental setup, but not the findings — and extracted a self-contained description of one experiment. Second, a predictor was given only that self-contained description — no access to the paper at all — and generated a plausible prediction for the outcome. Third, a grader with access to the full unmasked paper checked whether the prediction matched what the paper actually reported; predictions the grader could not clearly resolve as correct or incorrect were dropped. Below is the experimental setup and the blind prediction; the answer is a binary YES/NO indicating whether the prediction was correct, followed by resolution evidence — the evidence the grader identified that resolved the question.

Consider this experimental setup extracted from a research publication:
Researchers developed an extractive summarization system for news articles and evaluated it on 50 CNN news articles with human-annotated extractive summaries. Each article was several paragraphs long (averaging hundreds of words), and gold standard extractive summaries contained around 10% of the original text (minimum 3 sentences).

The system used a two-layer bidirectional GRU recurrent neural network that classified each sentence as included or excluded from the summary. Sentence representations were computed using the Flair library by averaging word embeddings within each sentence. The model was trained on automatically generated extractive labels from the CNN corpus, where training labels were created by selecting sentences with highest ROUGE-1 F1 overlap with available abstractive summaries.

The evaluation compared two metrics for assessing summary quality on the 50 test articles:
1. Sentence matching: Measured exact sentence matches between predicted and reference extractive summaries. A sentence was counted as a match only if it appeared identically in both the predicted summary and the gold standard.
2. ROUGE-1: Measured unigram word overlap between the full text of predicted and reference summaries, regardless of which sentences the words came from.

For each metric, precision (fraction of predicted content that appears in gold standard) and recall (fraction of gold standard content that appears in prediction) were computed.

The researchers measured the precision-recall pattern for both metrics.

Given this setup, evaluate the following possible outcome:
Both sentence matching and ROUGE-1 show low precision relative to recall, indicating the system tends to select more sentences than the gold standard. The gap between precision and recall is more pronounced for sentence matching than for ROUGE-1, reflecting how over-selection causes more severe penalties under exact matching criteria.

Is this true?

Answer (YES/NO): NO